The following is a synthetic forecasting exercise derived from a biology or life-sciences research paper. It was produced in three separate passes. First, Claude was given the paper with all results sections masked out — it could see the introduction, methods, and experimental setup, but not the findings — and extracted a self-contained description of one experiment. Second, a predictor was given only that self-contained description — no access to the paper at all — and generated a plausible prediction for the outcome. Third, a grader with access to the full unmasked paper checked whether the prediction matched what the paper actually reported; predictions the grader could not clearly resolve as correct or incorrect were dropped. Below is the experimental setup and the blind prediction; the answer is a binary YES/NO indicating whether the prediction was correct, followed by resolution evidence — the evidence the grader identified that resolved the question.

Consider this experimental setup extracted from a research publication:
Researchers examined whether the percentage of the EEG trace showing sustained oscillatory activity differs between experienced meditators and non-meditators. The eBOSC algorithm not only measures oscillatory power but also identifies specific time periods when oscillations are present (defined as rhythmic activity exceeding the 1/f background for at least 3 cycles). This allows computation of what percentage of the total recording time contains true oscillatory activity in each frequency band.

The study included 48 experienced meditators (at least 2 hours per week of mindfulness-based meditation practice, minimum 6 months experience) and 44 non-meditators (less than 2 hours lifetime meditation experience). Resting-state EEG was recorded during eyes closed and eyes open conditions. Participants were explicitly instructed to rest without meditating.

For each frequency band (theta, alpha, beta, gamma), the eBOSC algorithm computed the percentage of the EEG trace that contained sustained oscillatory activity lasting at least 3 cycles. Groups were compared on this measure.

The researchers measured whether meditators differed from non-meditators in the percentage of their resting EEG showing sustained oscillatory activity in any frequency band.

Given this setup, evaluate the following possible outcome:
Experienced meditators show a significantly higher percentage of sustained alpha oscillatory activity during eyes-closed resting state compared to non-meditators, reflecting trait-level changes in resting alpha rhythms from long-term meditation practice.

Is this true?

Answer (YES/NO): NO